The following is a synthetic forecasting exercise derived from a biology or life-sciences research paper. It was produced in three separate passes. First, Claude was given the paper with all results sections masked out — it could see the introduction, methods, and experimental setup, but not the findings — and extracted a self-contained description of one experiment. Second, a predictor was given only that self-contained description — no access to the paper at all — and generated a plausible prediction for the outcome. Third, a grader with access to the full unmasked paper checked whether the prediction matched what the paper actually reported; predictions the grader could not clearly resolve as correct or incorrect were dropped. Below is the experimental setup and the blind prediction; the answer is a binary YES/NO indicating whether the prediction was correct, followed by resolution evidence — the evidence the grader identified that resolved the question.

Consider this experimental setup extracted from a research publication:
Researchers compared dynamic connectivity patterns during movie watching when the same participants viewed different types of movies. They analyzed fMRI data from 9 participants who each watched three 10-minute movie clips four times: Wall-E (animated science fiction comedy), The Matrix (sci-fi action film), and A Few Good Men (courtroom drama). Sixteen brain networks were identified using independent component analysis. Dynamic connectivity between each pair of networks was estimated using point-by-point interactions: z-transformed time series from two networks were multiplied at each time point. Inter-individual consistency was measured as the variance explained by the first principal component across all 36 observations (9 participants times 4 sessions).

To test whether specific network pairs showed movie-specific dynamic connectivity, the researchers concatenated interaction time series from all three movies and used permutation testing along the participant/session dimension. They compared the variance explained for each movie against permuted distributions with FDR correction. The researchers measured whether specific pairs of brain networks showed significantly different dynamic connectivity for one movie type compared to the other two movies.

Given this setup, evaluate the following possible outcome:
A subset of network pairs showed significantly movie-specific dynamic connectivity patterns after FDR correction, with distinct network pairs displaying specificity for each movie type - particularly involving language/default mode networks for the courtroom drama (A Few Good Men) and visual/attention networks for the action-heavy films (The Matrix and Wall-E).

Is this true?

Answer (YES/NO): NO